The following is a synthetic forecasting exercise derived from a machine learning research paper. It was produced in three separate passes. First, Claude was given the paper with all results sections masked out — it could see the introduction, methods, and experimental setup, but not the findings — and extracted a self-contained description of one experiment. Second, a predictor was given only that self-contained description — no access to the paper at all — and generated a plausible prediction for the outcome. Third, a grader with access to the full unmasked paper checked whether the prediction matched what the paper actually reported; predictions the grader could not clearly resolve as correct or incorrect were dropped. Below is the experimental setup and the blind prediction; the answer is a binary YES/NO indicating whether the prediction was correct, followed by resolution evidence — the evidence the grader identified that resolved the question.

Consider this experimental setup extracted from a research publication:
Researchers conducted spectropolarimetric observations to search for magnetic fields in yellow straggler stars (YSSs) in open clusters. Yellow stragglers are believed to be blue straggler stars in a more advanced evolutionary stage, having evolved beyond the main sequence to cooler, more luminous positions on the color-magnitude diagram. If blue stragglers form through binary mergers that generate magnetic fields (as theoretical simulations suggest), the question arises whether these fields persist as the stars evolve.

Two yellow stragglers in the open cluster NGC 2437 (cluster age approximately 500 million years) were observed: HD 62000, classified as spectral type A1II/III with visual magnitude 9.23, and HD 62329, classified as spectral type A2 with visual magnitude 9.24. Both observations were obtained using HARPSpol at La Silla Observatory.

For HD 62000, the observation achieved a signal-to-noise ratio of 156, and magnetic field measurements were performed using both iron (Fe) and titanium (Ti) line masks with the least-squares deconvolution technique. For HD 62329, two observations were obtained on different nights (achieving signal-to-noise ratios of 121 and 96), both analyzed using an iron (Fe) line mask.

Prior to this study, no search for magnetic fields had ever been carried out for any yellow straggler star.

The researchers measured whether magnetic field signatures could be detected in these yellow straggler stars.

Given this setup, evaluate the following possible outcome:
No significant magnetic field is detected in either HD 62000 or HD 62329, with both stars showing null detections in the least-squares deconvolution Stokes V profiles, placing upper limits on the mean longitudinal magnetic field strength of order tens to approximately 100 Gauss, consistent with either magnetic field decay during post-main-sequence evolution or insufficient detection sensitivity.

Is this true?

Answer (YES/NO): NO